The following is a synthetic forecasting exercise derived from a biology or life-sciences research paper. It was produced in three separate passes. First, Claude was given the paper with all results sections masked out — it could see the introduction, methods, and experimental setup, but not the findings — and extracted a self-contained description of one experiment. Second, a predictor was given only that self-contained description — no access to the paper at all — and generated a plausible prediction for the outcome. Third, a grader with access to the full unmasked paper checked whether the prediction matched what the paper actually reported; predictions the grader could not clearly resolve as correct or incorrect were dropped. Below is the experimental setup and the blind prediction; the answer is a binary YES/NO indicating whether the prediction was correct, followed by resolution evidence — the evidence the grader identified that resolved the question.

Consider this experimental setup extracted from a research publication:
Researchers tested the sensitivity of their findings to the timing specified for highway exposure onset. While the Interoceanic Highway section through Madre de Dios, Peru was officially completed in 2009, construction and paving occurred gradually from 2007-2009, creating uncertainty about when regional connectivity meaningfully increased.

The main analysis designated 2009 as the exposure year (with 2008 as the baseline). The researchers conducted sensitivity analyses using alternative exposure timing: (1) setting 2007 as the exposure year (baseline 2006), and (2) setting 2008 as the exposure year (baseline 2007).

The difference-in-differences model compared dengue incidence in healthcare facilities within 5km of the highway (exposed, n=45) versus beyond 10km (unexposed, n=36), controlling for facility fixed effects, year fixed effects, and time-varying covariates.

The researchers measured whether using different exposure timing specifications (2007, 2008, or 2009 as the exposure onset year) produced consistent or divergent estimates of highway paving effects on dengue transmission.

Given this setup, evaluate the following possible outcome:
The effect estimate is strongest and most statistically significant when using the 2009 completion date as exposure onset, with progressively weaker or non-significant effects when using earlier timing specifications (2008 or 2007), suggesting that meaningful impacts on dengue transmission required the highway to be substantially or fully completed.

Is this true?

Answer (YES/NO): NO